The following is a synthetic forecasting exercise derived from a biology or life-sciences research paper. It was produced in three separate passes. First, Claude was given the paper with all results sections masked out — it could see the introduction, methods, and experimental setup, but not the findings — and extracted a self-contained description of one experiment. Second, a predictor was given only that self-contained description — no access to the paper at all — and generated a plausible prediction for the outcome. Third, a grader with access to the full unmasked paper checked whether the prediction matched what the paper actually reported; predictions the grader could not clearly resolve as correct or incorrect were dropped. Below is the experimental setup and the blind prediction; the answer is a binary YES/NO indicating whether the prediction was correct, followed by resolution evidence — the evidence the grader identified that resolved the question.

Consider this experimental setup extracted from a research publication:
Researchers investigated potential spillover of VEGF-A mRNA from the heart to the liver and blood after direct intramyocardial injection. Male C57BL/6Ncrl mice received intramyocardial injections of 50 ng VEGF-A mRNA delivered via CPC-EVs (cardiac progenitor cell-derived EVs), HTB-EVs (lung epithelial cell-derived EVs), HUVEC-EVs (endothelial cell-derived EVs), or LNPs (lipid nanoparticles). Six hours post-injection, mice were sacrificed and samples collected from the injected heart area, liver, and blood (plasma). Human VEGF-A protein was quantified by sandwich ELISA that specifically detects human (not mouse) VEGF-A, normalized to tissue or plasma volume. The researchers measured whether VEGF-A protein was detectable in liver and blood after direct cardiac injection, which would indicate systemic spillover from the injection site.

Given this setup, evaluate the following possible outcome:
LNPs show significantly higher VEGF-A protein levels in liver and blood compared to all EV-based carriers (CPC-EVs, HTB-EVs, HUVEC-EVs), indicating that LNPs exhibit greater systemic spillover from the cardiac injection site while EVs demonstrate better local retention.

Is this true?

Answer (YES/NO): NO